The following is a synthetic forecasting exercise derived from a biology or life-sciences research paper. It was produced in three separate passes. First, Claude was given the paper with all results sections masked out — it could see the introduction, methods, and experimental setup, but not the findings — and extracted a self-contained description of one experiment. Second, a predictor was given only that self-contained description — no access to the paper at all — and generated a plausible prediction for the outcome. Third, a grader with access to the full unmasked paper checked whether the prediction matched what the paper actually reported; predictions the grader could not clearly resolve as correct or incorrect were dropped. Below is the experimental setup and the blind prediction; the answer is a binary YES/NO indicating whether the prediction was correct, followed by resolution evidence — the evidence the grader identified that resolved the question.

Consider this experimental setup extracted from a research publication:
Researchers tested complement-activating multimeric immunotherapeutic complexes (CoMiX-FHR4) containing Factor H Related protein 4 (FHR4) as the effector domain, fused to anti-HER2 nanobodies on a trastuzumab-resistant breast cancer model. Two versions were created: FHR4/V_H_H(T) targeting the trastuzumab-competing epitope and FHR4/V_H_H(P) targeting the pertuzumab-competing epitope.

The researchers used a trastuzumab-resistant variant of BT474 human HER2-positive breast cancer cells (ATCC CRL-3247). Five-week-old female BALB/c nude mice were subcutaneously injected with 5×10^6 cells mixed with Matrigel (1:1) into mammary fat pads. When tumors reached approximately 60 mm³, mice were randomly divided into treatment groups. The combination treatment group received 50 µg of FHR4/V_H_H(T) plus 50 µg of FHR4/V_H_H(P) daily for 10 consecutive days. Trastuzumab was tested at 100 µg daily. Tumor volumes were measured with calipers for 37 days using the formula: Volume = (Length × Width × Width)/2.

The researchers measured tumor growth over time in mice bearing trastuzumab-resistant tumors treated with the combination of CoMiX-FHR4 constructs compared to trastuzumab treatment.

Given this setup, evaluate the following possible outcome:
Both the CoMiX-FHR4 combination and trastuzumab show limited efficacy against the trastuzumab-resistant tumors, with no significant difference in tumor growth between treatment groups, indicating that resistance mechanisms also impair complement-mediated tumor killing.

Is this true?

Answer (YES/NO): NO